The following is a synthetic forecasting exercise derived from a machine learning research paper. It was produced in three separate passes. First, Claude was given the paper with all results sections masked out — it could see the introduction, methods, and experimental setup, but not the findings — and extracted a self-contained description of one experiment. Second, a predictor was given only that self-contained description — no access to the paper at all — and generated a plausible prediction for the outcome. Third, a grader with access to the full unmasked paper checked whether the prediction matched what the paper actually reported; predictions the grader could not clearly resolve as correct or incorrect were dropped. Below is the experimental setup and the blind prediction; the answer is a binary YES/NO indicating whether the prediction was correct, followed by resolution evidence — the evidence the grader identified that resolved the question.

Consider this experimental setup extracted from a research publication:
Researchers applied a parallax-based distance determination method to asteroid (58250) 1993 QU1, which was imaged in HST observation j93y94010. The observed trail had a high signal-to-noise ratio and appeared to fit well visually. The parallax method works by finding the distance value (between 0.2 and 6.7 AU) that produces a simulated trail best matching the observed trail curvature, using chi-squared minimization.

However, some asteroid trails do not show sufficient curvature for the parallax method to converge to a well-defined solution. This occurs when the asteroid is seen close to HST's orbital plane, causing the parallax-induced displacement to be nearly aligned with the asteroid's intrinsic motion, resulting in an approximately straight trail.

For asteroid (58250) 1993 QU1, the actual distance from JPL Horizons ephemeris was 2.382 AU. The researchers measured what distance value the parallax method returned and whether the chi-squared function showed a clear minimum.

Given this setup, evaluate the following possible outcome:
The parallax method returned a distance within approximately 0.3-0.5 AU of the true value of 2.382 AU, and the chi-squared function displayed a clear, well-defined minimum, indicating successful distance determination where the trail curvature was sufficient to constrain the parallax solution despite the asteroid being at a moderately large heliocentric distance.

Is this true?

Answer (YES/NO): NO